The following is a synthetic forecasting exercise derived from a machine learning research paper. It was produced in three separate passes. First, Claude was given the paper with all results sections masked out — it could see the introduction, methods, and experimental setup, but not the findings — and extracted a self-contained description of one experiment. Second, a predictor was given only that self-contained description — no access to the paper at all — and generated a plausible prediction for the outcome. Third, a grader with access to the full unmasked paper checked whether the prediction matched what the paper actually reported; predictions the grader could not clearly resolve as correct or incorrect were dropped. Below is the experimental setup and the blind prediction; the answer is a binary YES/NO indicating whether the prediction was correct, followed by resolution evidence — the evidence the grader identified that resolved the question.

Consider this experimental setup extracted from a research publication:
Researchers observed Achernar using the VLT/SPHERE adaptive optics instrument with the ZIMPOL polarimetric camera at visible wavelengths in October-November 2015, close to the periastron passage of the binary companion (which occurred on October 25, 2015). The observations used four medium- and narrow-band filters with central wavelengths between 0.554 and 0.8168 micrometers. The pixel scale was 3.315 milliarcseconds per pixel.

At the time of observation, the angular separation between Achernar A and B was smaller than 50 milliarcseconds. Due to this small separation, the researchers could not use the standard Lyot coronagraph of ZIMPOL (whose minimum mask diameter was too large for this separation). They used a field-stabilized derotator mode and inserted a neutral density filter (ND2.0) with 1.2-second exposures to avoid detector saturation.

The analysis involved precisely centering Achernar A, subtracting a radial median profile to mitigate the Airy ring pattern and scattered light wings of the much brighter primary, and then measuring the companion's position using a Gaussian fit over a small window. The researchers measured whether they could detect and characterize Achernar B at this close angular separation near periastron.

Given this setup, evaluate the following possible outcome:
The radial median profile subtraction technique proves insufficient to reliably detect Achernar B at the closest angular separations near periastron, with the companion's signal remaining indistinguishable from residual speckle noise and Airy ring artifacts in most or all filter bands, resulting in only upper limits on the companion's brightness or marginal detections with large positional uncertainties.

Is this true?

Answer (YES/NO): NO